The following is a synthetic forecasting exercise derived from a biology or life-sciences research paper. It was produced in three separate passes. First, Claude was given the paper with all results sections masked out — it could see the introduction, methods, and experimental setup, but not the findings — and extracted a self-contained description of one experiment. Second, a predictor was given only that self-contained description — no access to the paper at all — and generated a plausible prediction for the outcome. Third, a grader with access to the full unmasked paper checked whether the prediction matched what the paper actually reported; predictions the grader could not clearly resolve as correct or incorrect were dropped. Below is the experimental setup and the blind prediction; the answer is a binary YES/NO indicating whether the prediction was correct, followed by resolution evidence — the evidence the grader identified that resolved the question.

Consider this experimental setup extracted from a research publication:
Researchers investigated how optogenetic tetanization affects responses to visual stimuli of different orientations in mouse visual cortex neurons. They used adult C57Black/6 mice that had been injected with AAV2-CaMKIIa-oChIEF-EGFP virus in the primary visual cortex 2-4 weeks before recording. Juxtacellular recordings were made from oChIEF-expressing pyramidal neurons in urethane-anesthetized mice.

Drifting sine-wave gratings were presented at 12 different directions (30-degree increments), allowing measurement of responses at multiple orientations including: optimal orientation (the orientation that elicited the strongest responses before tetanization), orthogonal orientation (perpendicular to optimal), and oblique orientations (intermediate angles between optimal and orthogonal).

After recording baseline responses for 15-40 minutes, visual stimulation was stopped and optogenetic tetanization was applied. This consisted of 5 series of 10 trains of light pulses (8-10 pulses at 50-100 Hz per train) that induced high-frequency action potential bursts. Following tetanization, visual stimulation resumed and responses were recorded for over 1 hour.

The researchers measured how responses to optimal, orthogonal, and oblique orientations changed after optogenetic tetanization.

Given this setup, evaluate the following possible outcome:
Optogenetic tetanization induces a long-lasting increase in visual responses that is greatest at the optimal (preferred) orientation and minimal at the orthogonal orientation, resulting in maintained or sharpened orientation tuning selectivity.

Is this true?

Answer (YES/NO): NO